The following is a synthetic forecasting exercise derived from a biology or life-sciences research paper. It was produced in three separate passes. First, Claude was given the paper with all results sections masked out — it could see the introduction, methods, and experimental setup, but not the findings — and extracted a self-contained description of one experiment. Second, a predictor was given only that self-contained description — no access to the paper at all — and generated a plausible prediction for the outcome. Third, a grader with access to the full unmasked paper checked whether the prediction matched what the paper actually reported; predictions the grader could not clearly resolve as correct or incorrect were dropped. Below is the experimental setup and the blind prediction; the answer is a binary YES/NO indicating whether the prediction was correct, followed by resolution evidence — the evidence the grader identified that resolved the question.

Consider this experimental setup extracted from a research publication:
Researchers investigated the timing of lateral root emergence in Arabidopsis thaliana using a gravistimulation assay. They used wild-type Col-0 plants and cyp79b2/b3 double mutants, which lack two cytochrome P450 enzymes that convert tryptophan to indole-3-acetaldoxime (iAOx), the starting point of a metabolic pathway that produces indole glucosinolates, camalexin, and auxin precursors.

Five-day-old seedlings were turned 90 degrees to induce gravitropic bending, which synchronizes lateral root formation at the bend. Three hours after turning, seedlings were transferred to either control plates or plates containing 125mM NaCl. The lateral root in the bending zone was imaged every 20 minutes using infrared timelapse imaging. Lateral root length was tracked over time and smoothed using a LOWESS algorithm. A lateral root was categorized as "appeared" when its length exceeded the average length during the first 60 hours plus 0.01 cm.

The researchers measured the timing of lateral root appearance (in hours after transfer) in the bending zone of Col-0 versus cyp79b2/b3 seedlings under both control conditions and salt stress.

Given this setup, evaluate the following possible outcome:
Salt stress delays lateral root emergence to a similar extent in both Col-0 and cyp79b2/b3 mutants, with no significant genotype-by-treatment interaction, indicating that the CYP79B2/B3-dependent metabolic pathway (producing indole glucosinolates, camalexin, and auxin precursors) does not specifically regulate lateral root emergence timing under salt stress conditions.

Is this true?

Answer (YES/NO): NO